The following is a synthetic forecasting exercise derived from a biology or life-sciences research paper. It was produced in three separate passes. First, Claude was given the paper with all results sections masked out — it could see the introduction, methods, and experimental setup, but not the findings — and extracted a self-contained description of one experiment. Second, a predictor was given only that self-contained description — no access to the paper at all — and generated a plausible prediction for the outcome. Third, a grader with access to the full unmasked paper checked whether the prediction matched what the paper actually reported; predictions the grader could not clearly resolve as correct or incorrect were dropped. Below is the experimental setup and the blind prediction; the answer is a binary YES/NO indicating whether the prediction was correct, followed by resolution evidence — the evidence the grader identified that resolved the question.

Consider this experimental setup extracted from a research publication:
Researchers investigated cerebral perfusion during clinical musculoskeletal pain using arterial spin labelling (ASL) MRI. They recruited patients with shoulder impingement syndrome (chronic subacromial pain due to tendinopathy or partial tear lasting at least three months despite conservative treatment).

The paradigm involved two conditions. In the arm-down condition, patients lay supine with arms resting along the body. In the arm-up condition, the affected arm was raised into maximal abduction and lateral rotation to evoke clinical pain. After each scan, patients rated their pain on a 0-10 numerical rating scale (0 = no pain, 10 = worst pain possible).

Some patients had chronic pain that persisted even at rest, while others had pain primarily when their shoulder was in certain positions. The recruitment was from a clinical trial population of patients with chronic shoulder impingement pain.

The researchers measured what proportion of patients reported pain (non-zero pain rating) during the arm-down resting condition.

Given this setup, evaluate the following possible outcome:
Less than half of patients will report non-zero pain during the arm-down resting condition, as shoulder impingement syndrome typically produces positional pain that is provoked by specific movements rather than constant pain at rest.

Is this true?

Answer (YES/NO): NO